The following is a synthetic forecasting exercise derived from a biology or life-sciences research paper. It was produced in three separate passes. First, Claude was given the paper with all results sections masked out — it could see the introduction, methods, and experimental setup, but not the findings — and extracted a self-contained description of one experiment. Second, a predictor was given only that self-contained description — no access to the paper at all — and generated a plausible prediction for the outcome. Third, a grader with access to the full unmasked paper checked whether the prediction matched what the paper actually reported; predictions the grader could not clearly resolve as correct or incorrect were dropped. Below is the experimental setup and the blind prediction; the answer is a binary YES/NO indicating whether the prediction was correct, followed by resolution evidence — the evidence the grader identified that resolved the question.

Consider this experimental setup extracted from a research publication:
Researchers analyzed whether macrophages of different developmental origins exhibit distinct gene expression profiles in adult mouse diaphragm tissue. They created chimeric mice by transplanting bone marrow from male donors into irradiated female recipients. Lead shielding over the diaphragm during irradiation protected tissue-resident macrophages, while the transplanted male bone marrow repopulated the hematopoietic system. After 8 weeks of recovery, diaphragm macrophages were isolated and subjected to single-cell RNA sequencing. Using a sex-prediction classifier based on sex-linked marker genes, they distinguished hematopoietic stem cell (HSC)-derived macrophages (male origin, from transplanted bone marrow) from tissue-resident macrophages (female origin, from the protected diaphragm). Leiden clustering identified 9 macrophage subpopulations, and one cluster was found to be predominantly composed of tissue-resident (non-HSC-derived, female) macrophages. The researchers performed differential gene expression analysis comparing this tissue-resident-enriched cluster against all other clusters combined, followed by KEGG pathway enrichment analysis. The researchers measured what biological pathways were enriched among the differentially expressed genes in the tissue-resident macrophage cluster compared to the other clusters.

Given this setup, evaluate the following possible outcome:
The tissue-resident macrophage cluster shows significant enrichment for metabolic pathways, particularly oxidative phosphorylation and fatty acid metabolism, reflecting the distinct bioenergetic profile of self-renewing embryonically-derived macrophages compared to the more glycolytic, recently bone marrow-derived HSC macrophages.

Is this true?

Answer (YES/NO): NO